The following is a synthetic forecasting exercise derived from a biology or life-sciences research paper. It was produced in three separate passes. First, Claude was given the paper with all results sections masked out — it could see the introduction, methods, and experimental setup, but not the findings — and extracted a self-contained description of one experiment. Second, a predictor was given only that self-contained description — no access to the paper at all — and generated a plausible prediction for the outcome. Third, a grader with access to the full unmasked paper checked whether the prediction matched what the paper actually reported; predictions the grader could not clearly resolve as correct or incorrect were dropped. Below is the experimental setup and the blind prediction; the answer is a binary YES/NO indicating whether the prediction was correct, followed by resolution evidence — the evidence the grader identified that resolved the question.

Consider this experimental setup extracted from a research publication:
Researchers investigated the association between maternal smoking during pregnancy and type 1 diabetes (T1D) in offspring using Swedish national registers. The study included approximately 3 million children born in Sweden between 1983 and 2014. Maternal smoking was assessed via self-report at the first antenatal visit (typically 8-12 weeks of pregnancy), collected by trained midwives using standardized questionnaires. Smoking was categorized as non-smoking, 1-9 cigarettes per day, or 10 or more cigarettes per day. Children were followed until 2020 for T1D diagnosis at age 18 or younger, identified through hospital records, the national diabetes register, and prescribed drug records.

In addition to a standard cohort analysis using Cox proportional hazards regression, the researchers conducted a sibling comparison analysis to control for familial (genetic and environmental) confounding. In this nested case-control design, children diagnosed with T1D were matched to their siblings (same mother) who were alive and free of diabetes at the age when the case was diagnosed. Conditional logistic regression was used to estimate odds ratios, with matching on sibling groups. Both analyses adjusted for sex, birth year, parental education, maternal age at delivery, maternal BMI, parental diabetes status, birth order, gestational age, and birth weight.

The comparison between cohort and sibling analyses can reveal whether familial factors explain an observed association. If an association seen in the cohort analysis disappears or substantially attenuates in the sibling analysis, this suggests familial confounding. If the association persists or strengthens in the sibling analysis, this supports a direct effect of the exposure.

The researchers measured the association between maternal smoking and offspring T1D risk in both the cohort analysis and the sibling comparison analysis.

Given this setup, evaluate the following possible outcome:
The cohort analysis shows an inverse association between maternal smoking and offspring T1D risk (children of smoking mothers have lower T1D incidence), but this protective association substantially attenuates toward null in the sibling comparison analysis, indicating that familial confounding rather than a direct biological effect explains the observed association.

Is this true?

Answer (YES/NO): NO